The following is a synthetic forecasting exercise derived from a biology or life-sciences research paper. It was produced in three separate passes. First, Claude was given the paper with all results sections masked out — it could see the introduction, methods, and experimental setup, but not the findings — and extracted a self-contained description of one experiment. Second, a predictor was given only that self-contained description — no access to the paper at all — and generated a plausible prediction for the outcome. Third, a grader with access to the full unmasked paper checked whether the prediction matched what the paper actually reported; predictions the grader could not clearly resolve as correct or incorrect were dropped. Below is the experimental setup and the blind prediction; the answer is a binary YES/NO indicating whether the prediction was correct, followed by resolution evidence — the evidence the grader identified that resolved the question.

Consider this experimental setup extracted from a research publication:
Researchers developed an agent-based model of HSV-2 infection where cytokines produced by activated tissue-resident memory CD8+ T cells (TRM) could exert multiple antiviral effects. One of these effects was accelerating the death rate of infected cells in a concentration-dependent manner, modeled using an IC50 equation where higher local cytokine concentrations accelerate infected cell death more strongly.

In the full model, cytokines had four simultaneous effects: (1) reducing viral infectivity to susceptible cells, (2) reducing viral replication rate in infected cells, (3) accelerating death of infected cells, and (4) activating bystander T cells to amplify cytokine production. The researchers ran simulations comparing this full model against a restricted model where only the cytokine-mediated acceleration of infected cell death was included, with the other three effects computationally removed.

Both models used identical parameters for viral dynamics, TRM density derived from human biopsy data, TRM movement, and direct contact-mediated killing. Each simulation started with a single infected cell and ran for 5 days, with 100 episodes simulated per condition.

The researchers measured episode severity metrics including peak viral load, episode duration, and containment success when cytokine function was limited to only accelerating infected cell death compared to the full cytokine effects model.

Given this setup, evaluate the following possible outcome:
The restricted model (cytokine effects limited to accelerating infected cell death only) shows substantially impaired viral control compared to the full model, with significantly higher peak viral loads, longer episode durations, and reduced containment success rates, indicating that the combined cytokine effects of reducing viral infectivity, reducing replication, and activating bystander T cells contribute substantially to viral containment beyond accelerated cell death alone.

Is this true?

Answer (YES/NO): YES